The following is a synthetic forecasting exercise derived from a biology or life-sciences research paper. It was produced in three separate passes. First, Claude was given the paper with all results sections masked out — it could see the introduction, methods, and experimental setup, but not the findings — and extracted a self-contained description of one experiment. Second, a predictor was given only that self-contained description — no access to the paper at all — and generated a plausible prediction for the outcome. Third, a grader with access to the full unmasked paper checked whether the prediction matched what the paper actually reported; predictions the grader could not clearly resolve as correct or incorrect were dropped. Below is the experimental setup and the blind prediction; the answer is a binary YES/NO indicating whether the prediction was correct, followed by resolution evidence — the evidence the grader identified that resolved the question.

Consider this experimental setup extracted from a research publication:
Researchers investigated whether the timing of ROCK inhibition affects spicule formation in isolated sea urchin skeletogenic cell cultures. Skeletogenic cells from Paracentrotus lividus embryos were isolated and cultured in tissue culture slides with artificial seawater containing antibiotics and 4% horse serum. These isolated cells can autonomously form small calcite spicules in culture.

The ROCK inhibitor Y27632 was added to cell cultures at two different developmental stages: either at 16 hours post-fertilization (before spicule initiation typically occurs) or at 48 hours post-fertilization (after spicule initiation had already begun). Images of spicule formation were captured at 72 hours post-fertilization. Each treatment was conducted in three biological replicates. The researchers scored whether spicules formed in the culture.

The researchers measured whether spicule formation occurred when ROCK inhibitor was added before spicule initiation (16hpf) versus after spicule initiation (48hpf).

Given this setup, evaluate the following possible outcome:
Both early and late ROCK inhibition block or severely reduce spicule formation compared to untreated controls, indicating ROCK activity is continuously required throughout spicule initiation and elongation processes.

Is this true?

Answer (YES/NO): NO